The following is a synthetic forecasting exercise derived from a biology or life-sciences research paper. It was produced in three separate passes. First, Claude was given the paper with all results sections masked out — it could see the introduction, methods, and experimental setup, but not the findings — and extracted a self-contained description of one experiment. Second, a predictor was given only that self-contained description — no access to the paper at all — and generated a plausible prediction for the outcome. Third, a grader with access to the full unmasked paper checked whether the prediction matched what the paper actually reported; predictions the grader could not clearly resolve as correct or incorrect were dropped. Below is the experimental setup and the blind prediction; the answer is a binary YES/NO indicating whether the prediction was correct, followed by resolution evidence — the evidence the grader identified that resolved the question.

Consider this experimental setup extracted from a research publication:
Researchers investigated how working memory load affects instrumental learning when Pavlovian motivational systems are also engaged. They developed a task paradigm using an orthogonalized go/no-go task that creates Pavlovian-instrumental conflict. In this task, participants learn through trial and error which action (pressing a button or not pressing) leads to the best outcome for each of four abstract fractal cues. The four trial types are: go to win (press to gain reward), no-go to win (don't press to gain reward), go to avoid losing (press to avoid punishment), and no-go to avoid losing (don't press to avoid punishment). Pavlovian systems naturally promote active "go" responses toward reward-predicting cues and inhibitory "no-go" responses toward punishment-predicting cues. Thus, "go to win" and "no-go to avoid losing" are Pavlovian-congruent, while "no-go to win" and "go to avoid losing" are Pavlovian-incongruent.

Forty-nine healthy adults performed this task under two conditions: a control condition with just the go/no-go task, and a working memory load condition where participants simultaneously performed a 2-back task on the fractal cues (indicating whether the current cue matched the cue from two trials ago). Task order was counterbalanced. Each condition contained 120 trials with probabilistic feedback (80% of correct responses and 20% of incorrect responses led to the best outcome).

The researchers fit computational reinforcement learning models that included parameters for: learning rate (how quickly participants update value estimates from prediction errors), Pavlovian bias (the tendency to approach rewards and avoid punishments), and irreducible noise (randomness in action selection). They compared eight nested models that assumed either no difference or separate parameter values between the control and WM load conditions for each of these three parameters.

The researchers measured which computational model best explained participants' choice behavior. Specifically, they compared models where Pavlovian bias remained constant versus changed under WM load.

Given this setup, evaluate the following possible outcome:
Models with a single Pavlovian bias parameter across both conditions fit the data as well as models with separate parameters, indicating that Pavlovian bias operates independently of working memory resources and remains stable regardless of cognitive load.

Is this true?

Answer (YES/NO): NO